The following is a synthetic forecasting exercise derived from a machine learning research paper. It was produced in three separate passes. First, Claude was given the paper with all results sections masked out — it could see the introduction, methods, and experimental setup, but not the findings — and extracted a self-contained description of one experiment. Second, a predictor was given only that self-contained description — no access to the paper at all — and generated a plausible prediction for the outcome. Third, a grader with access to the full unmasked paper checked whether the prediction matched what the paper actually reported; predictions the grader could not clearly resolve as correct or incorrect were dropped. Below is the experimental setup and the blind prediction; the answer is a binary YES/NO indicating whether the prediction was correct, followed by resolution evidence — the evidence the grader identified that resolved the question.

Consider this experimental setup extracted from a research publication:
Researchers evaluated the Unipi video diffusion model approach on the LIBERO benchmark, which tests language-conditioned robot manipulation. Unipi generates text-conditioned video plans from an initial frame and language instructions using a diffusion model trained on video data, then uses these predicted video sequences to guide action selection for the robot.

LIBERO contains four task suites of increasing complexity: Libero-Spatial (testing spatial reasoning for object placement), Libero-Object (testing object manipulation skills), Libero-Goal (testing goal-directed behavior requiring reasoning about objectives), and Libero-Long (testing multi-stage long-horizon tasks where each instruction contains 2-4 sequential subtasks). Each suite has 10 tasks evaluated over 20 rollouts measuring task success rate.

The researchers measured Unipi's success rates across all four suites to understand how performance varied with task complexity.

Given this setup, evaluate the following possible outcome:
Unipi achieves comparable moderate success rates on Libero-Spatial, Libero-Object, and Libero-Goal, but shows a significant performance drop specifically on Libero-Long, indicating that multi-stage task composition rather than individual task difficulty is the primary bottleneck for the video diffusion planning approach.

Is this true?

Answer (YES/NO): NO